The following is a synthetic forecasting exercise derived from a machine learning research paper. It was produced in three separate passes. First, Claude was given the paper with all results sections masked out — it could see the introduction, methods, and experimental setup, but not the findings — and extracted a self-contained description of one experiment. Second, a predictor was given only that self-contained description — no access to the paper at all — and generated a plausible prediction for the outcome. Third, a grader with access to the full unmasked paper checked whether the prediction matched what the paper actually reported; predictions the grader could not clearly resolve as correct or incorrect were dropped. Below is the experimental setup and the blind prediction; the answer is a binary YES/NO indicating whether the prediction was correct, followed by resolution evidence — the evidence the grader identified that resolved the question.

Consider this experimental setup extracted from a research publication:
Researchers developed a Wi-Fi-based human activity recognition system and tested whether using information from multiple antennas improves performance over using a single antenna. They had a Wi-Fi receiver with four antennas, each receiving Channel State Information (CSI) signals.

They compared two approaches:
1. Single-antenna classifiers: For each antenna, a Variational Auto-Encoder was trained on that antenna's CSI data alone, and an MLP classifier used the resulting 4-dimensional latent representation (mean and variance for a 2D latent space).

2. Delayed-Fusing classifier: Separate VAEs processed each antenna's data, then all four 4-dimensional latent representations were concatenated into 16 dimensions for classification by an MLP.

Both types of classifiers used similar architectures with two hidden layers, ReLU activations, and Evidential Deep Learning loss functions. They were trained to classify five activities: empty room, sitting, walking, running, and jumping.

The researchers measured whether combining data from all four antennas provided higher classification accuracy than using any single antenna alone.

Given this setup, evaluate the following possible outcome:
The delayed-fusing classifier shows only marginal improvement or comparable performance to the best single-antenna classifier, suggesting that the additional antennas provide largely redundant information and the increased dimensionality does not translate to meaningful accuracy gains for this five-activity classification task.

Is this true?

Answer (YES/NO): NO